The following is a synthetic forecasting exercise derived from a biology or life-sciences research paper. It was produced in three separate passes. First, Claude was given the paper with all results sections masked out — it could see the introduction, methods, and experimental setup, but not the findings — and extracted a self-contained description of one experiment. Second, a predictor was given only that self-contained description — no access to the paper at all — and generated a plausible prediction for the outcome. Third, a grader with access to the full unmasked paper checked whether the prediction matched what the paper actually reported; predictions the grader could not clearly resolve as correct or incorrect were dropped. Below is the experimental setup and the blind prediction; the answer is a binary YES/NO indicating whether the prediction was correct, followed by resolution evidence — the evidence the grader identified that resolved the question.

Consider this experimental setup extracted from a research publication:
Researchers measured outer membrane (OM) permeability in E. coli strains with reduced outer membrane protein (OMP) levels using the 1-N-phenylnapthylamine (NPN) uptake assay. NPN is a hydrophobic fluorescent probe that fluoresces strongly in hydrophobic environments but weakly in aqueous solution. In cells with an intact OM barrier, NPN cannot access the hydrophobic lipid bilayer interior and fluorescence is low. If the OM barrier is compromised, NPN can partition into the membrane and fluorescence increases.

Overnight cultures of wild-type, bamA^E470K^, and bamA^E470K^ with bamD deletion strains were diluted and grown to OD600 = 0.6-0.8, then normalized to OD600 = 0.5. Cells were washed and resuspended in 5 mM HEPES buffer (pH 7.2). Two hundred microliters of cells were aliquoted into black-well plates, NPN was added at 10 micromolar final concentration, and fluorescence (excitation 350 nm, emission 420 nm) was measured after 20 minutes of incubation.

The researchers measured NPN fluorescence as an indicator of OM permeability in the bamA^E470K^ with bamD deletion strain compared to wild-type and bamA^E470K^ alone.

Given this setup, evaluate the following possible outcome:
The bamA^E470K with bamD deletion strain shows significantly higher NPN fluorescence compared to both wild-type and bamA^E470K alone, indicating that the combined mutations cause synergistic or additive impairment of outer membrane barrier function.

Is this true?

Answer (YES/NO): NO